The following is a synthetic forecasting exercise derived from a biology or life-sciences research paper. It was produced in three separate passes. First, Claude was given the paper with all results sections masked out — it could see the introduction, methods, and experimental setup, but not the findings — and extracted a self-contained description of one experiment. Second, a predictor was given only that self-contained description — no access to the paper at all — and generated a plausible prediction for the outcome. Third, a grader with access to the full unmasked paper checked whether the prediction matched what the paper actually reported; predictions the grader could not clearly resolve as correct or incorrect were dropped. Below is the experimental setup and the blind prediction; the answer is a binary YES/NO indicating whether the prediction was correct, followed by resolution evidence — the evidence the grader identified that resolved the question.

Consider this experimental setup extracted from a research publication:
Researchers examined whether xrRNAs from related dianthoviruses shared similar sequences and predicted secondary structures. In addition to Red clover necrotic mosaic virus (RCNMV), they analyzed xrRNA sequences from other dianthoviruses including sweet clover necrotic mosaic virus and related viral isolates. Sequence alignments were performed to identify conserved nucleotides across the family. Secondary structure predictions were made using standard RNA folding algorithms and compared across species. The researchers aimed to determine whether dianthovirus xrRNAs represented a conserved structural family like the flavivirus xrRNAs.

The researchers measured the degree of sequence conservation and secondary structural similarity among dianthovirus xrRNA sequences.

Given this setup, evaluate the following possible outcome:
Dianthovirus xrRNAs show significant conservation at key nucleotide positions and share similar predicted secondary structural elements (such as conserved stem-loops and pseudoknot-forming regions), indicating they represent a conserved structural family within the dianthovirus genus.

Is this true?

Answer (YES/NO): YES